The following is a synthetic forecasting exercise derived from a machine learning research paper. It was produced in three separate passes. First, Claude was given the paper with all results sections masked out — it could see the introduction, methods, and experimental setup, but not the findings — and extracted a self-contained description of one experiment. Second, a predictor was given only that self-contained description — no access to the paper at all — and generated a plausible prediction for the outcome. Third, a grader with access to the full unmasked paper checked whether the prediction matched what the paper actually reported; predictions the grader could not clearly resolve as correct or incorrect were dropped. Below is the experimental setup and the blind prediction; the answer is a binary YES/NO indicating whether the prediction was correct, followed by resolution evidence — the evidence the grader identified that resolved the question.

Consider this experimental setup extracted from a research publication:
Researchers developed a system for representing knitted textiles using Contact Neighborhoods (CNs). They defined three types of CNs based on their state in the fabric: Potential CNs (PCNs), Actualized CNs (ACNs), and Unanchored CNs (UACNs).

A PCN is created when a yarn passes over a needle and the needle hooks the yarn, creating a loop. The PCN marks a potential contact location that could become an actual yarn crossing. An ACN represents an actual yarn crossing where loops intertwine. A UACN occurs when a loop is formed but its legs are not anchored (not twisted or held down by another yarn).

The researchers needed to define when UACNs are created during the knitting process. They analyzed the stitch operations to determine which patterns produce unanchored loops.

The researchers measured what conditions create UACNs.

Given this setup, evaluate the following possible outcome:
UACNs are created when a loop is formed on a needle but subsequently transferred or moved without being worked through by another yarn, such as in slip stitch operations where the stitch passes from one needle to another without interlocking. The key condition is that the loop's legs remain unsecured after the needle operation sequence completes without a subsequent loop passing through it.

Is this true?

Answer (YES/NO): NO